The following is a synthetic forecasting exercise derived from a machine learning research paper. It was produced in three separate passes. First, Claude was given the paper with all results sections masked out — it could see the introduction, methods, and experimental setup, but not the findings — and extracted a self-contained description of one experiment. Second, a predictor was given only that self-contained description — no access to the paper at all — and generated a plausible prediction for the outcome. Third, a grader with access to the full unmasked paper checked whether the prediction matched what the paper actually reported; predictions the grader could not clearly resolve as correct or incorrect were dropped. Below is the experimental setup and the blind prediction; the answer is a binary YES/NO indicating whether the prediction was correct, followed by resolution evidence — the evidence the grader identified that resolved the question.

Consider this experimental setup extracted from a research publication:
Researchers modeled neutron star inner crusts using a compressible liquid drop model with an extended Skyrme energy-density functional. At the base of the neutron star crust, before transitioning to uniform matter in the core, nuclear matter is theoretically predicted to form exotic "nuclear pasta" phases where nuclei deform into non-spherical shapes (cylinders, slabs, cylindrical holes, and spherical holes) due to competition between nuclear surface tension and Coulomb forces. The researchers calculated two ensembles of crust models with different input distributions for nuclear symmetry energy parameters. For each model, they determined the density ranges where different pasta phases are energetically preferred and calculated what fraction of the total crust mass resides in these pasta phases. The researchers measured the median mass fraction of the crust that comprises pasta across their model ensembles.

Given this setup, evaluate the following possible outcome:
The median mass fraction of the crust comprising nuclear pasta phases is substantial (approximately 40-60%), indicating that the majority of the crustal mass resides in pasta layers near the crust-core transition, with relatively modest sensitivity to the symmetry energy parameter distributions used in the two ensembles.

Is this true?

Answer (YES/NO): NO